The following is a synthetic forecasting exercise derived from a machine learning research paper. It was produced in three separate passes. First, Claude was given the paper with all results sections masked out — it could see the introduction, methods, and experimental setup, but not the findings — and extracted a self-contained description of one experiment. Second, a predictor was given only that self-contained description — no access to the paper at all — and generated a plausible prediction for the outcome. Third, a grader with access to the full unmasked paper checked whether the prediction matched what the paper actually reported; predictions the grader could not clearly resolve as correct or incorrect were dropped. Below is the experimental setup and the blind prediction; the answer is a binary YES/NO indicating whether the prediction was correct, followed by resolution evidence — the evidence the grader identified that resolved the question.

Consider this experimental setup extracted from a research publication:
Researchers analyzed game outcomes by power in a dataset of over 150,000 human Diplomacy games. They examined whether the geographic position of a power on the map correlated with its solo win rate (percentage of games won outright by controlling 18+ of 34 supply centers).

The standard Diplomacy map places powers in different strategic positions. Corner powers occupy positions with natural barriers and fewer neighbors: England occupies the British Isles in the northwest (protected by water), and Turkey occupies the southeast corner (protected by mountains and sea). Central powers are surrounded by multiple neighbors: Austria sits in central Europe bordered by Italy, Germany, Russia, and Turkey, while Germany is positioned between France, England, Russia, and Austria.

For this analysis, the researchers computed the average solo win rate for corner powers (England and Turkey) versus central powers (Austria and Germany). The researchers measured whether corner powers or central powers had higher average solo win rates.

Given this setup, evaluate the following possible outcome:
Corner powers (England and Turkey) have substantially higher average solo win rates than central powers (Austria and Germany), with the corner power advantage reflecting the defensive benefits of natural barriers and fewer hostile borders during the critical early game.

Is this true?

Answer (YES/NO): NO